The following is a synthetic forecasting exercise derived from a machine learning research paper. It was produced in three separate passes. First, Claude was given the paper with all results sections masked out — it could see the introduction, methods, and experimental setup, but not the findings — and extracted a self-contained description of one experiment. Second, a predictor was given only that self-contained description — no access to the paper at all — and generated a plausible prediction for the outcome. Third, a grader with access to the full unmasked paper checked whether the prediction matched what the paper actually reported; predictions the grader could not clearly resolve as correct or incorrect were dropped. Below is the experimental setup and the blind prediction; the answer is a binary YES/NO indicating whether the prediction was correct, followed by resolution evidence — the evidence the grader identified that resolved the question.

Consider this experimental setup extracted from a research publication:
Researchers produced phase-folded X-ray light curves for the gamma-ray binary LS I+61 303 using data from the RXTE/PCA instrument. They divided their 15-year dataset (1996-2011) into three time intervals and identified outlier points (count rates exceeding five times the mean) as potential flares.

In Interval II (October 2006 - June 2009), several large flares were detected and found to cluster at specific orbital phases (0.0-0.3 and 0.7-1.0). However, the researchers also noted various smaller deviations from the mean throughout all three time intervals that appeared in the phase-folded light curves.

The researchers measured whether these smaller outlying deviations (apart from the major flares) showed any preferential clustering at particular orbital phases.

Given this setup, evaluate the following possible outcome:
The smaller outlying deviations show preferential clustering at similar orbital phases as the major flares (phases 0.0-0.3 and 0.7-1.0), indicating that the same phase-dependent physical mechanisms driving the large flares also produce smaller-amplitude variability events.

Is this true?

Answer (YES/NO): NO